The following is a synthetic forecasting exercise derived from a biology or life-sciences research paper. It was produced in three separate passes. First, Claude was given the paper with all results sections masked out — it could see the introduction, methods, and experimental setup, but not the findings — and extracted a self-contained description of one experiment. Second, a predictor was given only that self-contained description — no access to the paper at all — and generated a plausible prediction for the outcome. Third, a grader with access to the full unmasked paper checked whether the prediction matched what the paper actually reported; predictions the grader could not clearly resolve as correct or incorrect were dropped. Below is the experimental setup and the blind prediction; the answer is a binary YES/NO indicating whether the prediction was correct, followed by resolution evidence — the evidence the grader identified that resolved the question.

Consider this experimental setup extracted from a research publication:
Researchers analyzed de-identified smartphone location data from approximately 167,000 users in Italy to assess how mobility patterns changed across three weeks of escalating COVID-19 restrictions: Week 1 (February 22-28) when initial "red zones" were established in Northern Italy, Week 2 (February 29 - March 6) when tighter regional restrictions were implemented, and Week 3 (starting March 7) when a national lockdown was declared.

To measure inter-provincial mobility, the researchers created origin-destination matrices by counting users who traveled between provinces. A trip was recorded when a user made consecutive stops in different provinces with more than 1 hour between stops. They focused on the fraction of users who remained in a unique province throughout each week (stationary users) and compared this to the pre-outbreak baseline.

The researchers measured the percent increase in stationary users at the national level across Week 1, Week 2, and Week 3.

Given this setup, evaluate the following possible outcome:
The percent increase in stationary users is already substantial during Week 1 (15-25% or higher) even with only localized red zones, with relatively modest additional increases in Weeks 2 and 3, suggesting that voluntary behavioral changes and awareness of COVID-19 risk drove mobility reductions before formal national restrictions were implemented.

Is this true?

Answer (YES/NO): NO